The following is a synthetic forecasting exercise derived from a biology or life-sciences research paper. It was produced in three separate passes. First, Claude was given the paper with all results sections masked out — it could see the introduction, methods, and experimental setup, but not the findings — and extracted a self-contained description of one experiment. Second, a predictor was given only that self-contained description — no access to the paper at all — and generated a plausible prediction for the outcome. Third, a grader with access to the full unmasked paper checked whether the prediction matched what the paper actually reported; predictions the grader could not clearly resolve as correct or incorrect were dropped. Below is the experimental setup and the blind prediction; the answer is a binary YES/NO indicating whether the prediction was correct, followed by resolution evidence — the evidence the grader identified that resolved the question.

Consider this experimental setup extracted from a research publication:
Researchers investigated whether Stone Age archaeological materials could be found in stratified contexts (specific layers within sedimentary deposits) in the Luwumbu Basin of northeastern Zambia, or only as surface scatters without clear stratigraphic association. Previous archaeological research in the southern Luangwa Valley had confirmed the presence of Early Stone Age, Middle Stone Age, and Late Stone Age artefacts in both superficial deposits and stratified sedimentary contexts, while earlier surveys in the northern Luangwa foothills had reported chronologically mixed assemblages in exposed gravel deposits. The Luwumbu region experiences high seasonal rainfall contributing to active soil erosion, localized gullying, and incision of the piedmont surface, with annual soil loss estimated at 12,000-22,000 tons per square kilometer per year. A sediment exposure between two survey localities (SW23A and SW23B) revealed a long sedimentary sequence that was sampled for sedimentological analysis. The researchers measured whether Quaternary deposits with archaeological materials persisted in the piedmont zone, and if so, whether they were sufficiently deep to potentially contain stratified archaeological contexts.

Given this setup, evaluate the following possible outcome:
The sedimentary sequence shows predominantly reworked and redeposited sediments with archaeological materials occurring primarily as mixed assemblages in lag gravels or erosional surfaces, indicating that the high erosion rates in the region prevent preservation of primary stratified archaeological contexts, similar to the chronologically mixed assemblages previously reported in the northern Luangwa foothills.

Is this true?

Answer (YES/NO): NO